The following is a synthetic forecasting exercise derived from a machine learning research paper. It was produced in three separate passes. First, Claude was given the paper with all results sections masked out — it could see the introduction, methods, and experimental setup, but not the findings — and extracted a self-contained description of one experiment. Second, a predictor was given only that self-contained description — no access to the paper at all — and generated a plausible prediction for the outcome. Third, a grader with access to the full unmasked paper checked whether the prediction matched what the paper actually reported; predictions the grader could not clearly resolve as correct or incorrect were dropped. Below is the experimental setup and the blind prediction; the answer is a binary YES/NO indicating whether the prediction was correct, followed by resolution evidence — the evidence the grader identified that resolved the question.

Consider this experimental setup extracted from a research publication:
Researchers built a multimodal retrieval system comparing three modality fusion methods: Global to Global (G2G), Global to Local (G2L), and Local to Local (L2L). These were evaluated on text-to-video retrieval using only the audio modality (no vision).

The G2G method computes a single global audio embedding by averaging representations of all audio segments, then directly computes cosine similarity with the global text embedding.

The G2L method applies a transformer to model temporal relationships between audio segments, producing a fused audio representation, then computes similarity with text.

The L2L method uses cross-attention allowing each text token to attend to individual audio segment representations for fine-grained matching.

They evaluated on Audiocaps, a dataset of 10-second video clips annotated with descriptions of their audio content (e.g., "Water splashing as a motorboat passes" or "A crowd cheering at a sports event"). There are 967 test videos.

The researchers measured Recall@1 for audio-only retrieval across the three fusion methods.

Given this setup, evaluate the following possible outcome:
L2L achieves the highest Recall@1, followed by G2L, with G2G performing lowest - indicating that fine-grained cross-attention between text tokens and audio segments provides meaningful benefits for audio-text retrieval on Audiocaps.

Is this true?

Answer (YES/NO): YES